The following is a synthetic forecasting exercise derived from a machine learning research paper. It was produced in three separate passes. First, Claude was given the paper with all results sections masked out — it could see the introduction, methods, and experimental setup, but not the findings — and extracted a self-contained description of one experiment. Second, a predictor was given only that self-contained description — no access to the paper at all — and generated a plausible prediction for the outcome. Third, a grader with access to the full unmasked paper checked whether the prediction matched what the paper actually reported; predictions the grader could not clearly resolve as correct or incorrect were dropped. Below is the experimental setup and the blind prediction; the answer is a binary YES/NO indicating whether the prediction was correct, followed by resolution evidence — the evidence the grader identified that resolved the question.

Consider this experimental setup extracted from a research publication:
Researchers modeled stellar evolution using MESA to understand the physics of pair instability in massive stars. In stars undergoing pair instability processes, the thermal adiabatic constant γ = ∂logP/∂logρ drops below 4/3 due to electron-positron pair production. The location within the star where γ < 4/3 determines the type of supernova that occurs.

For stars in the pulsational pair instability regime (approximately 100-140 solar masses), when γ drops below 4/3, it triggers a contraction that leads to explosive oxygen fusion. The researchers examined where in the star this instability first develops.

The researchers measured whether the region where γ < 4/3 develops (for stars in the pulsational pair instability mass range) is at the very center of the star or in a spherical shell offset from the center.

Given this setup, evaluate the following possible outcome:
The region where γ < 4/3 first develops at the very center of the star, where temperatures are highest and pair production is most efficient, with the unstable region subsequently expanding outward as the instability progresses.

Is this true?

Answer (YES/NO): NO